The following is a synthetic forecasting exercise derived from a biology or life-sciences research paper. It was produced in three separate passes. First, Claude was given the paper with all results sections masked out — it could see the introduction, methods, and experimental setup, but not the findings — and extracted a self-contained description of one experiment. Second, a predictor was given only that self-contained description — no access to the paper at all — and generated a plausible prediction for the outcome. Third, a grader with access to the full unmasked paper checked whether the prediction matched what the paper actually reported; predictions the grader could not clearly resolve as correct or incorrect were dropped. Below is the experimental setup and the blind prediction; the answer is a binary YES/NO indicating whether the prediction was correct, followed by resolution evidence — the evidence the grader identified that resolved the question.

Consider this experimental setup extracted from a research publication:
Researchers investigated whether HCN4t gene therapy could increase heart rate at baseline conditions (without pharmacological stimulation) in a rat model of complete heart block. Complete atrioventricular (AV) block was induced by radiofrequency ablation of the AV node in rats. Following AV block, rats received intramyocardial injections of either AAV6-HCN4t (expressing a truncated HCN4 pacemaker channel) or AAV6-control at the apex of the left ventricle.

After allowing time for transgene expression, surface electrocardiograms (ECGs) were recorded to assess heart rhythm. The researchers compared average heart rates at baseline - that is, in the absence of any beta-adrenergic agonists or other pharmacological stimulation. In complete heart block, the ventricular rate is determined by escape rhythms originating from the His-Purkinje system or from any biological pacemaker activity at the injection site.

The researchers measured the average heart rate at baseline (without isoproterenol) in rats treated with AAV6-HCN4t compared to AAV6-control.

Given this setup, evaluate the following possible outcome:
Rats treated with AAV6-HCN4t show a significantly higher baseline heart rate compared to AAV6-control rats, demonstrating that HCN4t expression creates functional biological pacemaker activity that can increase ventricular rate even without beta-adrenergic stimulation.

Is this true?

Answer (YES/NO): NO